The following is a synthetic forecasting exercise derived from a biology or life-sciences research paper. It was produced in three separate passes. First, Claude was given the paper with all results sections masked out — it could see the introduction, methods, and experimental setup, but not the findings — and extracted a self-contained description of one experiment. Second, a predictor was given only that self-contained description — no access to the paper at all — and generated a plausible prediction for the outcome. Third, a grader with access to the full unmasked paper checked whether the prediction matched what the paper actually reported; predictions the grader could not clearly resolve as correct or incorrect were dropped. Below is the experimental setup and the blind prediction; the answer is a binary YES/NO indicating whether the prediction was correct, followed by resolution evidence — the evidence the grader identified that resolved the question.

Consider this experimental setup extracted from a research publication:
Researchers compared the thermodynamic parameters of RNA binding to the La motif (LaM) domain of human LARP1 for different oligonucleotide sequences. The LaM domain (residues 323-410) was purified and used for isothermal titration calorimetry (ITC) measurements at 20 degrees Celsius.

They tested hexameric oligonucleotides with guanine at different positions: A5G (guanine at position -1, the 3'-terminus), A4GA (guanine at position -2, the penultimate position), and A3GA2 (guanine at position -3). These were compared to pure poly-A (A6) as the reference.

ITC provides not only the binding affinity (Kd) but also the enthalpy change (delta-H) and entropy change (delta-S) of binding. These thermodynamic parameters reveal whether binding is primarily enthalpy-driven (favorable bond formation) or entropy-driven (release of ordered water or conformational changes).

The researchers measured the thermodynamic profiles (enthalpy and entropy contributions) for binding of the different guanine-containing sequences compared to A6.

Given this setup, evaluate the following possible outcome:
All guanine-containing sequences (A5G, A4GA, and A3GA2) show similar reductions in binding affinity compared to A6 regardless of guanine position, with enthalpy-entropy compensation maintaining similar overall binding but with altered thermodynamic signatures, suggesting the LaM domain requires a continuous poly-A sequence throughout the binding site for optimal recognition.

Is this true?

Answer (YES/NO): NO